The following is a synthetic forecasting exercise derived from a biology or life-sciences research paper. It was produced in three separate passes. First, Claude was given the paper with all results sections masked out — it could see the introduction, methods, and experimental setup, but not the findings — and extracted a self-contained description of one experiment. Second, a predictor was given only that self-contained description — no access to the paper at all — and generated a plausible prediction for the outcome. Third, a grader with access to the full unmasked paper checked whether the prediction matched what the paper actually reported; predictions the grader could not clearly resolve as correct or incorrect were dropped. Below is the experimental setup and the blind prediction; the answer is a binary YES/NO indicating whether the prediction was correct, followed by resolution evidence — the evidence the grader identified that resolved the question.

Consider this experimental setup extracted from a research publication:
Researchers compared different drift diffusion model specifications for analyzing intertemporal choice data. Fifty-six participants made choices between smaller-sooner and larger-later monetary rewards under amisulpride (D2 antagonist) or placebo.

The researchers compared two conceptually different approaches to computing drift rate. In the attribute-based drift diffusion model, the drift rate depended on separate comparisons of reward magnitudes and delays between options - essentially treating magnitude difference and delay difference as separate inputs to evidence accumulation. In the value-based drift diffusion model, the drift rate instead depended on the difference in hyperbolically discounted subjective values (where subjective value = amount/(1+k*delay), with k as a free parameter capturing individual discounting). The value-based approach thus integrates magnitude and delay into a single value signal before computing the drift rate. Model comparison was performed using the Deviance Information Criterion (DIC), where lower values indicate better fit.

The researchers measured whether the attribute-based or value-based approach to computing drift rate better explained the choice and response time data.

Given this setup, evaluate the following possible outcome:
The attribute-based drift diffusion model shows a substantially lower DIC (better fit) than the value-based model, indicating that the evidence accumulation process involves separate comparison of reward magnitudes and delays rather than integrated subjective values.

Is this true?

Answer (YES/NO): YES